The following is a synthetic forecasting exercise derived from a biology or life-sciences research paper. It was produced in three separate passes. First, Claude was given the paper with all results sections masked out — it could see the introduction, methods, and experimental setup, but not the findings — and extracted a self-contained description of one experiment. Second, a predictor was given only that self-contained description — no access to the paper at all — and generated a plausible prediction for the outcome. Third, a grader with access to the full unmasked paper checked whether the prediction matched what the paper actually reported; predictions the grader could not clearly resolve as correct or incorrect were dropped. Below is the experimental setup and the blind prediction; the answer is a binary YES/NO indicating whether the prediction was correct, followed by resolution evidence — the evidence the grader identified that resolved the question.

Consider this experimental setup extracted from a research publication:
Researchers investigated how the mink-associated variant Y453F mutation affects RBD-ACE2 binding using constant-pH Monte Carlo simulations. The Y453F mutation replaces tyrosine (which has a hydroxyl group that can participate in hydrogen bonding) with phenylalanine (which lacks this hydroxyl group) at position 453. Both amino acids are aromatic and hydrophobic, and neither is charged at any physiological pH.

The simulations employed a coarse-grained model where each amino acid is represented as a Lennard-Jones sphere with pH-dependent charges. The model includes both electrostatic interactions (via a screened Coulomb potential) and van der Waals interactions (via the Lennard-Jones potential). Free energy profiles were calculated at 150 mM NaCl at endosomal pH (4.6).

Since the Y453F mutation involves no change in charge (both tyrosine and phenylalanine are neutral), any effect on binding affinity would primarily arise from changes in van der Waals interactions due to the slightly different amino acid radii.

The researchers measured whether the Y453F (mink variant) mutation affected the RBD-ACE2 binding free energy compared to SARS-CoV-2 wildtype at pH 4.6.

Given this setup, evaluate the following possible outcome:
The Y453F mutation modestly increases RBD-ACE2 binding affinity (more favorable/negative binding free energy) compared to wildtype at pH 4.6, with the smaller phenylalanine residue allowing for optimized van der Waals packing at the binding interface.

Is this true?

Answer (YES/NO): NO